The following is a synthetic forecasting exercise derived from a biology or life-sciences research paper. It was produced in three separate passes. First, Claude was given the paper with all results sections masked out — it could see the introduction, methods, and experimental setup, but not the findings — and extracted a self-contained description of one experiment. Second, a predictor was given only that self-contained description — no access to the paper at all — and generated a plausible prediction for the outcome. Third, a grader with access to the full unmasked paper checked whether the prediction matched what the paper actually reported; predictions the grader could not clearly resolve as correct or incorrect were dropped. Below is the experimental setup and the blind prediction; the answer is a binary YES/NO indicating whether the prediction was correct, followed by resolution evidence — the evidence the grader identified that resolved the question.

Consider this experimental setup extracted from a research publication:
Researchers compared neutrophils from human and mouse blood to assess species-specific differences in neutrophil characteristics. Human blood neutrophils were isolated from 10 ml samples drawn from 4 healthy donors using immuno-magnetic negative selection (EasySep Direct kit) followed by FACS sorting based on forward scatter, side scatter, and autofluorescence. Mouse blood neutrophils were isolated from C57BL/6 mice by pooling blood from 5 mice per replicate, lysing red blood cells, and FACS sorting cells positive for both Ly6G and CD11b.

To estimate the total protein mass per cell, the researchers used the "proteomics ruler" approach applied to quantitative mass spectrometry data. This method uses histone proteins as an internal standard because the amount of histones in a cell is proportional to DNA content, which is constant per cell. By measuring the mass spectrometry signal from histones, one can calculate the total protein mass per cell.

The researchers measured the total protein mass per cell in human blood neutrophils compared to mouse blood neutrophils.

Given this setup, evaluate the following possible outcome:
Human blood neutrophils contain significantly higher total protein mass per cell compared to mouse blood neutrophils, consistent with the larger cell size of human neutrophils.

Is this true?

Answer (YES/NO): YES